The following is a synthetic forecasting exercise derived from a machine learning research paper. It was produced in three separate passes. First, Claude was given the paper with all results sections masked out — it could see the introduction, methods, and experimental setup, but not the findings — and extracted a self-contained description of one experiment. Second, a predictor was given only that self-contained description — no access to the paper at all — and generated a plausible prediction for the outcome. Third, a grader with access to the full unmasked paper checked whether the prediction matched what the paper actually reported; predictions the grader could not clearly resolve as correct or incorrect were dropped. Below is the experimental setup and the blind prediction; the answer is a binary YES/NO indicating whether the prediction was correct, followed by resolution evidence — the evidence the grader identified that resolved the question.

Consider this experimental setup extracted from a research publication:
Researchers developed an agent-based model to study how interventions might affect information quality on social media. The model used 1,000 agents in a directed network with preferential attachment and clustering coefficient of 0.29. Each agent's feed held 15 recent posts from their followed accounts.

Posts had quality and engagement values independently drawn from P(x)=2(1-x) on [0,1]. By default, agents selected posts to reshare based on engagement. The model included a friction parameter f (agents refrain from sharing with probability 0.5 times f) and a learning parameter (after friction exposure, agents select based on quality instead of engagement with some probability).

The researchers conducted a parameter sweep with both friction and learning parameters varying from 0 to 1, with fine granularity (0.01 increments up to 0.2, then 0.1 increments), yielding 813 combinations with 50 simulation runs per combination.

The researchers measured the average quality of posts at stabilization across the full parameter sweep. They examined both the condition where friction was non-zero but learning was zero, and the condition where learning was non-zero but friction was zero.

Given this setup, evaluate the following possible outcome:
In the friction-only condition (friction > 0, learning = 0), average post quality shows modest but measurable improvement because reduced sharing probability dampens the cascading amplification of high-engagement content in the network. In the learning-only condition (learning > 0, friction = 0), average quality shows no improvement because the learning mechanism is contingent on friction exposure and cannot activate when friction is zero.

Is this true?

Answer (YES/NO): NO